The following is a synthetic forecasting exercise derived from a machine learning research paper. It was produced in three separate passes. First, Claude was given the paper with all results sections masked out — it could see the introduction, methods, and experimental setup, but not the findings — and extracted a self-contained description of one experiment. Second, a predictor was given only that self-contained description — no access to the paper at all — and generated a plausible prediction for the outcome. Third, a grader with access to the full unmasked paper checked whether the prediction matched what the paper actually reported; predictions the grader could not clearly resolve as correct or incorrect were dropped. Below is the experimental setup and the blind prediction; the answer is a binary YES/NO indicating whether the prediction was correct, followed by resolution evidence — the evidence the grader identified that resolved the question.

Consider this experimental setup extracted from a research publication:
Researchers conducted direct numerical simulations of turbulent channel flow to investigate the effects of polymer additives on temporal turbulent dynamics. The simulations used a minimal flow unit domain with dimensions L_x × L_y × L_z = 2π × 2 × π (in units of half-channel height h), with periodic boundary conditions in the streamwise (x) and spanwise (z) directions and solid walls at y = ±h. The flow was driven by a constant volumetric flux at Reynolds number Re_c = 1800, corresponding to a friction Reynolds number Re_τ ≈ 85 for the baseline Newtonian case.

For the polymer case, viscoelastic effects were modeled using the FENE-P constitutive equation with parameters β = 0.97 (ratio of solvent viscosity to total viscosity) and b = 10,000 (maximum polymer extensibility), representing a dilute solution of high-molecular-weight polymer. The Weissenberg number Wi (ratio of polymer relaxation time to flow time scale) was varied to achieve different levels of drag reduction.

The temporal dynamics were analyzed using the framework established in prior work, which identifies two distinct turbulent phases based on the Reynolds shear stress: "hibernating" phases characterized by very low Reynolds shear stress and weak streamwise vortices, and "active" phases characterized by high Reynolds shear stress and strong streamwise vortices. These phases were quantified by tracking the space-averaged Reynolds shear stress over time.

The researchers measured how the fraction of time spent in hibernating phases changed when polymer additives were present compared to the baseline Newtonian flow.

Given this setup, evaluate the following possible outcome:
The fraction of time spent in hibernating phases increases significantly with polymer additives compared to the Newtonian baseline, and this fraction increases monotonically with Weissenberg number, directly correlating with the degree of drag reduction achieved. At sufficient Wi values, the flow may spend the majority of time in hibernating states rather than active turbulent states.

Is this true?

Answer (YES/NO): NO